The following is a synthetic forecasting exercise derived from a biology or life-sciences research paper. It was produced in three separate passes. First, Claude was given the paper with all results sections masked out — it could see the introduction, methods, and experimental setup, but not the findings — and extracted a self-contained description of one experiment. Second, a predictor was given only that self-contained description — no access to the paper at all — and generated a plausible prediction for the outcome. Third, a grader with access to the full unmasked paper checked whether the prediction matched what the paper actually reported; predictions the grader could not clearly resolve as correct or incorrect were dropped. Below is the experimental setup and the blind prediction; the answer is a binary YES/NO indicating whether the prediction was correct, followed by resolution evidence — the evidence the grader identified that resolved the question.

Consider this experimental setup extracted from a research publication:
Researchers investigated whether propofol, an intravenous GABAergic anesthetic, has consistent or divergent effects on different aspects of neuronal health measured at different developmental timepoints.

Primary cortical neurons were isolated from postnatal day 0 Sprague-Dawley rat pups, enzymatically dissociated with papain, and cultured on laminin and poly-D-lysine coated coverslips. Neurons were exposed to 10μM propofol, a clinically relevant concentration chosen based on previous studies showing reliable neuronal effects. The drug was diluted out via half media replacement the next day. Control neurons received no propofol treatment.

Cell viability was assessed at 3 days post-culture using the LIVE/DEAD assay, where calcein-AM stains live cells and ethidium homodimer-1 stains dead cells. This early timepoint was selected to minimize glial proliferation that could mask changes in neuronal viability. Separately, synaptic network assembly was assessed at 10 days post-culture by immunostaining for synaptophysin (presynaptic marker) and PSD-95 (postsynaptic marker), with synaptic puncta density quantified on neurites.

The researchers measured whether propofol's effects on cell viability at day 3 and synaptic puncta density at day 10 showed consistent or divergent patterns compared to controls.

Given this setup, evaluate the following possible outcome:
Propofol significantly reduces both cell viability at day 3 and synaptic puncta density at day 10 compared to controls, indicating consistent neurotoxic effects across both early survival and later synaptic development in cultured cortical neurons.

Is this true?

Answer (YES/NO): NO